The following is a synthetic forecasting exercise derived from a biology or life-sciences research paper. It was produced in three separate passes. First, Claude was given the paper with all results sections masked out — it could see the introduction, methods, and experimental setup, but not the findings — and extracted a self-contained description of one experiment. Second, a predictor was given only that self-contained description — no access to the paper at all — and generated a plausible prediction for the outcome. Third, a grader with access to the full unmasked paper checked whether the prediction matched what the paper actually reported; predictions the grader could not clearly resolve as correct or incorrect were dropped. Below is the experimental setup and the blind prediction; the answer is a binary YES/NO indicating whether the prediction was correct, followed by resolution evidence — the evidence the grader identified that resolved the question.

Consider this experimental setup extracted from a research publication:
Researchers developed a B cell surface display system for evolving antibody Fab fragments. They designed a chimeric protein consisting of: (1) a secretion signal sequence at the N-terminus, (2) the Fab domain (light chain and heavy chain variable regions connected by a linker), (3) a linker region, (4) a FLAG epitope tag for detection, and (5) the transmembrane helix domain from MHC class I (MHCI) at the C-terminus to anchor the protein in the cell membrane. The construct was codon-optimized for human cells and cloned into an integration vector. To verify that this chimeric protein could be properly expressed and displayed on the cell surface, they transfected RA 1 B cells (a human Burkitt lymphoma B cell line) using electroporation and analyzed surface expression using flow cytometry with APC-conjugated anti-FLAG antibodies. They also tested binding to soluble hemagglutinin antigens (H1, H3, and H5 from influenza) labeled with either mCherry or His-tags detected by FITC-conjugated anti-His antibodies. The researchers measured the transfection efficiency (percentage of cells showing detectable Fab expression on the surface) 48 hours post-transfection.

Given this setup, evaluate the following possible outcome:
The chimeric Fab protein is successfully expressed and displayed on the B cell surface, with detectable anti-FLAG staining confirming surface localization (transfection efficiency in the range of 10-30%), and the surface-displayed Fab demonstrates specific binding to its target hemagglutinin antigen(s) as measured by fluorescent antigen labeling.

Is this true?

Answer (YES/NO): NO